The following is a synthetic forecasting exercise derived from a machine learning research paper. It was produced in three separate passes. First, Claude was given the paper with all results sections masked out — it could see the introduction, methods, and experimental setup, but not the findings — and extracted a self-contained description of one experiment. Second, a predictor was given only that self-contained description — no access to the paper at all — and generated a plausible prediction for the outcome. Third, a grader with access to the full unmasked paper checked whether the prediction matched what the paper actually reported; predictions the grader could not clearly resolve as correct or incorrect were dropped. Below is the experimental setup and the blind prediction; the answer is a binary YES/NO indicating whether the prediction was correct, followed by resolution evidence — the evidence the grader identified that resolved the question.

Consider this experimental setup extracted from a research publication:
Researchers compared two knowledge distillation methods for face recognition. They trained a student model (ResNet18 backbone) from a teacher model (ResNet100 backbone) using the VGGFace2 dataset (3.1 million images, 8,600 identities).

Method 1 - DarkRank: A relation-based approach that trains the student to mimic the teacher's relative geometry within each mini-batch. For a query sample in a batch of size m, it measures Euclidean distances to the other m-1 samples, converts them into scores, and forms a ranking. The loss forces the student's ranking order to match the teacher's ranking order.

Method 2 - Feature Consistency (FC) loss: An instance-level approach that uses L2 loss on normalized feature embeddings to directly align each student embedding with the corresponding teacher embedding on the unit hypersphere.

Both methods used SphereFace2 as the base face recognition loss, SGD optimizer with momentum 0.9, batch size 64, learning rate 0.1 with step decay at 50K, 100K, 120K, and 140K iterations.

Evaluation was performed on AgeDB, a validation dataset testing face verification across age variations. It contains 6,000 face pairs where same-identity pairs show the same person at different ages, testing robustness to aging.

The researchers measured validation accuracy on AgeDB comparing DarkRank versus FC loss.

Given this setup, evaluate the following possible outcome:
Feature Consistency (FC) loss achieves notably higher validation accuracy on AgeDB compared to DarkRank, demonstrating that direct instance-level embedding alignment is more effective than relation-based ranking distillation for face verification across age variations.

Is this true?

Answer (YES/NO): NO